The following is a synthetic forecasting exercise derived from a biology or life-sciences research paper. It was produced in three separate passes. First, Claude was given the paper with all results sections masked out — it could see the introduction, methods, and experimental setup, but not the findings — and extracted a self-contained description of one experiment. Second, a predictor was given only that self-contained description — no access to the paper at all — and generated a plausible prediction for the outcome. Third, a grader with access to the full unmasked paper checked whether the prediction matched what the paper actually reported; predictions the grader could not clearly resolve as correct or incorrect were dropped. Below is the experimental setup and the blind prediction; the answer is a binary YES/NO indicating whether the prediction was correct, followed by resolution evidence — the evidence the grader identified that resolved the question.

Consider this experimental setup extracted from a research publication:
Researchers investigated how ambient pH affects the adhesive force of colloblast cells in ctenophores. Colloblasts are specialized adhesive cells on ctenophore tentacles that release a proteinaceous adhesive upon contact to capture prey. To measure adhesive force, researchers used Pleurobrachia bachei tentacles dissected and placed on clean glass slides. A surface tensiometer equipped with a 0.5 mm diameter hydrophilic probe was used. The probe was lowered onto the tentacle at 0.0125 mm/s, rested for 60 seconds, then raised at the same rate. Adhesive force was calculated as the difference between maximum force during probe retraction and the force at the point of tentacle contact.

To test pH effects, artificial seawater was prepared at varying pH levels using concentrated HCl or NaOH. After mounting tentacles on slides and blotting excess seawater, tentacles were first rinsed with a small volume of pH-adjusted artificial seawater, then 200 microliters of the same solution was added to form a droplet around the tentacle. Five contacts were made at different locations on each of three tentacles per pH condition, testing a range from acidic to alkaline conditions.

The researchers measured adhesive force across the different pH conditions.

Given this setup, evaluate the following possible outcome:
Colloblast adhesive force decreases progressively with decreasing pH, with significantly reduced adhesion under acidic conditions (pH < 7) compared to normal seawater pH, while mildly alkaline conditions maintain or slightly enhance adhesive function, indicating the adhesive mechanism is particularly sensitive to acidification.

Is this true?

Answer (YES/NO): NO